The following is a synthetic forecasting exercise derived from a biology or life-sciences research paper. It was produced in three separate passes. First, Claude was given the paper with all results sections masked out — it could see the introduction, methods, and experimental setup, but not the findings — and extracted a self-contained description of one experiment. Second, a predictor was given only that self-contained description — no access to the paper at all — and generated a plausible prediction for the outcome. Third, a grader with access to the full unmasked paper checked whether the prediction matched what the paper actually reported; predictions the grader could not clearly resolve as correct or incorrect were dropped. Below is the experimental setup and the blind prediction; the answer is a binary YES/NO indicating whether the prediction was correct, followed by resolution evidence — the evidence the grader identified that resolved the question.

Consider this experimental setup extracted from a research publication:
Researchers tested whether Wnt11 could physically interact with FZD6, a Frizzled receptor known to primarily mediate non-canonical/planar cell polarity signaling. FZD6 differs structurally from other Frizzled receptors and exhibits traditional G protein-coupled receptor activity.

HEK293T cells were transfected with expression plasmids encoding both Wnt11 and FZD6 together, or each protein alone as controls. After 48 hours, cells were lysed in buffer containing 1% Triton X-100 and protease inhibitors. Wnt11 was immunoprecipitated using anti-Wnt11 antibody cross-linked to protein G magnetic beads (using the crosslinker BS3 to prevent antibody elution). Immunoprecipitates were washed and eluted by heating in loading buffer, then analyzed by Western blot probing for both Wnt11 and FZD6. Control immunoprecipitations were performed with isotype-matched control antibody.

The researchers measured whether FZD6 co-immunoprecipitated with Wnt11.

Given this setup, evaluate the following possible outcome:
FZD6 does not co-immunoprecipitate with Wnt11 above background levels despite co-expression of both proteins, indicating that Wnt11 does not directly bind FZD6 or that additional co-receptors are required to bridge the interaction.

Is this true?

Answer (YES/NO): NO